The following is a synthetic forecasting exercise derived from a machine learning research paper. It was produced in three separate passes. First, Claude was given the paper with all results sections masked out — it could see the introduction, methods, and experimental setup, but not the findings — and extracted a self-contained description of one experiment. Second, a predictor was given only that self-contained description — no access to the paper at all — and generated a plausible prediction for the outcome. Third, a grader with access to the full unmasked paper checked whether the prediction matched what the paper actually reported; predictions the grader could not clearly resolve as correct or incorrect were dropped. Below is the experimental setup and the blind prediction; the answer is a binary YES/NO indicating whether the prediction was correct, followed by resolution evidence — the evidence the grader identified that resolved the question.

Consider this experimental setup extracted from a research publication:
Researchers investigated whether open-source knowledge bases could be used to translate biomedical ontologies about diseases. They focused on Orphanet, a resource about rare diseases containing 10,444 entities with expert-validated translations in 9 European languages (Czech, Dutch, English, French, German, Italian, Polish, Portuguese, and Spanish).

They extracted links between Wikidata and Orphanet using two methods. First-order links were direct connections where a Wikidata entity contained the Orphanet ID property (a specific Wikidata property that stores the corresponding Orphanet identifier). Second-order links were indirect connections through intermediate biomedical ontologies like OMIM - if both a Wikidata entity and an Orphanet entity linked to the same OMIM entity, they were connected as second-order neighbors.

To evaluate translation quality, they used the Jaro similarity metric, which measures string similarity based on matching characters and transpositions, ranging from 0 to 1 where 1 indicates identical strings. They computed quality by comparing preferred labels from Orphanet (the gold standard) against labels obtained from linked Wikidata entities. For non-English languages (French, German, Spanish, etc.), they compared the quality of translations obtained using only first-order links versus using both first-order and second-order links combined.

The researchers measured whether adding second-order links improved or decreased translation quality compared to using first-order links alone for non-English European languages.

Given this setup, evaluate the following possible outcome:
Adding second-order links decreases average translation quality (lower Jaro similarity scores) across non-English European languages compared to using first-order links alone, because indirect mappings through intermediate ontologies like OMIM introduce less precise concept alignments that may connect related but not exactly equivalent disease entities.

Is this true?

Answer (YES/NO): YES